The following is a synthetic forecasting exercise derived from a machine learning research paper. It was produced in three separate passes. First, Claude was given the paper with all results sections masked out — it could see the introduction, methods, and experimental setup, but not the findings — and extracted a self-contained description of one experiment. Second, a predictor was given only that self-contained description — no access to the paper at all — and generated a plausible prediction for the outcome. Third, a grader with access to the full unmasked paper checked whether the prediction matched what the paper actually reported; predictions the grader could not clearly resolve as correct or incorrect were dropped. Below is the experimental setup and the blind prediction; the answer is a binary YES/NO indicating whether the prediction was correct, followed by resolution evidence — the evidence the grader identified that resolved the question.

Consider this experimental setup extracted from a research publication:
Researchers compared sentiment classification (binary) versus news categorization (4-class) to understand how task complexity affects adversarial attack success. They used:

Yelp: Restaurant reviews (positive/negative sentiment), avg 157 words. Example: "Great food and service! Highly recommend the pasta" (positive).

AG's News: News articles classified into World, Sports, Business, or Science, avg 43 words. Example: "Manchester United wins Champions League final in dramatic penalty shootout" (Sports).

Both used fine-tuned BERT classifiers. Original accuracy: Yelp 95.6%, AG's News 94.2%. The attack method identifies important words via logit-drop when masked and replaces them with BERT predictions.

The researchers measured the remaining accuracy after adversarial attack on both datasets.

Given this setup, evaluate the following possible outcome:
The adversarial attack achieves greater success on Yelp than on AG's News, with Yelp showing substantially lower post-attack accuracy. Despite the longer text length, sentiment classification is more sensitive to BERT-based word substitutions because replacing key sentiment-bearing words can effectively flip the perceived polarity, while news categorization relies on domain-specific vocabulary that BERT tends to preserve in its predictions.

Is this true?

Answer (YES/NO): YES